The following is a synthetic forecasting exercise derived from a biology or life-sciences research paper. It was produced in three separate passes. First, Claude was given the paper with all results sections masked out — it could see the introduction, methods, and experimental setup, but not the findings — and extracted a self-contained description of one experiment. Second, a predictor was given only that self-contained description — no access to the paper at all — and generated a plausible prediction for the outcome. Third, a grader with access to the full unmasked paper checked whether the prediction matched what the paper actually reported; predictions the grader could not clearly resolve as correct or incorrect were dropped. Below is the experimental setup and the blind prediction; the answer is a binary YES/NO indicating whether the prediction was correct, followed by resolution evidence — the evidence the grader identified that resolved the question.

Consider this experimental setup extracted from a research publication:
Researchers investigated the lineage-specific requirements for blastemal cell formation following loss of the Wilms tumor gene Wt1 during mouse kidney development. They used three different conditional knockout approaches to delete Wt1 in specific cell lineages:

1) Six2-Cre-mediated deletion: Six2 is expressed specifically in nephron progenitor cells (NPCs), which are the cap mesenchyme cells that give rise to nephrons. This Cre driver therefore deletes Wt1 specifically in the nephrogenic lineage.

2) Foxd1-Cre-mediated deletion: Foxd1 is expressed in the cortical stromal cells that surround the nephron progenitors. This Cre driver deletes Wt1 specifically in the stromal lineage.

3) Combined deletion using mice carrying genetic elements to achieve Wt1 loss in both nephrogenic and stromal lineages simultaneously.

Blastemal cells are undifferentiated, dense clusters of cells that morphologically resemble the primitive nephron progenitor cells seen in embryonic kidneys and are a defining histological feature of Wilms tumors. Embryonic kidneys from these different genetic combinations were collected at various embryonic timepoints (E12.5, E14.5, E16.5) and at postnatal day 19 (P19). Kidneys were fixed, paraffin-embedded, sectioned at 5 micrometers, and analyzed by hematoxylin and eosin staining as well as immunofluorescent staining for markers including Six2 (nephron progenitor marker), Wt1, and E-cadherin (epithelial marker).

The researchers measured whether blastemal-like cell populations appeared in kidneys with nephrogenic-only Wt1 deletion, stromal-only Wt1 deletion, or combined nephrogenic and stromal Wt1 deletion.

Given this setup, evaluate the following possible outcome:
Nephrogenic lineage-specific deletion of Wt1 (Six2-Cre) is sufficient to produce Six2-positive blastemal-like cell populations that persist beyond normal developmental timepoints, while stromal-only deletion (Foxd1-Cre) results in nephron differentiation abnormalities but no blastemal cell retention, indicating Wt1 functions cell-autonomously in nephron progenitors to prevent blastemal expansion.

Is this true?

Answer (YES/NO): NO